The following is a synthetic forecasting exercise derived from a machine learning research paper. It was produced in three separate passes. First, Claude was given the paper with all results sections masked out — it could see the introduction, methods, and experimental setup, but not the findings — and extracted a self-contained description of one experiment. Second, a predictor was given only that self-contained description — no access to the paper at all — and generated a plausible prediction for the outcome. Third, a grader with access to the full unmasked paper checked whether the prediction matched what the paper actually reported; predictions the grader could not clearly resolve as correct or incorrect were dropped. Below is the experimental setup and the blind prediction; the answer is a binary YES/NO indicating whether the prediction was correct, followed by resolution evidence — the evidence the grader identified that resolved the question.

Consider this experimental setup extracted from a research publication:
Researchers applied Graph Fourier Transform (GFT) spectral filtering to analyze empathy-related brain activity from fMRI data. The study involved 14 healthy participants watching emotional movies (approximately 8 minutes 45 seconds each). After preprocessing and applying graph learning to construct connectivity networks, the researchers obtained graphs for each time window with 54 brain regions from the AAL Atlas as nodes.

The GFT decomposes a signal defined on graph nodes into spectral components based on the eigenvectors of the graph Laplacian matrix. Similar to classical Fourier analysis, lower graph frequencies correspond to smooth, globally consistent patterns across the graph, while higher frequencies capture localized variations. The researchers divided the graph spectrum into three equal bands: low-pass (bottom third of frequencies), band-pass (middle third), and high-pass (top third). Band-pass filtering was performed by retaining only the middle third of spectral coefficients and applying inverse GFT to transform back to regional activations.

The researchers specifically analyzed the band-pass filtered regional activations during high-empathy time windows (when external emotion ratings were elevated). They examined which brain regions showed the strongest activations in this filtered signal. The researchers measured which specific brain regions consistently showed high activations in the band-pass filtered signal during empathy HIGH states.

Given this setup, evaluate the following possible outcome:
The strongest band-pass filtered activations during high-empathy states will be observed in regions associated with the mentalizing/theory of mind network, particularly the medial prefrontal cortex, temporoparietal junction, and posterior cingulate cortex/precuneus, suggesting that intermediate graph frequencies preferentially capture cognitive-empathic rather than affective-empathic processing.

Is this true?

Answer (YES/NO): NO